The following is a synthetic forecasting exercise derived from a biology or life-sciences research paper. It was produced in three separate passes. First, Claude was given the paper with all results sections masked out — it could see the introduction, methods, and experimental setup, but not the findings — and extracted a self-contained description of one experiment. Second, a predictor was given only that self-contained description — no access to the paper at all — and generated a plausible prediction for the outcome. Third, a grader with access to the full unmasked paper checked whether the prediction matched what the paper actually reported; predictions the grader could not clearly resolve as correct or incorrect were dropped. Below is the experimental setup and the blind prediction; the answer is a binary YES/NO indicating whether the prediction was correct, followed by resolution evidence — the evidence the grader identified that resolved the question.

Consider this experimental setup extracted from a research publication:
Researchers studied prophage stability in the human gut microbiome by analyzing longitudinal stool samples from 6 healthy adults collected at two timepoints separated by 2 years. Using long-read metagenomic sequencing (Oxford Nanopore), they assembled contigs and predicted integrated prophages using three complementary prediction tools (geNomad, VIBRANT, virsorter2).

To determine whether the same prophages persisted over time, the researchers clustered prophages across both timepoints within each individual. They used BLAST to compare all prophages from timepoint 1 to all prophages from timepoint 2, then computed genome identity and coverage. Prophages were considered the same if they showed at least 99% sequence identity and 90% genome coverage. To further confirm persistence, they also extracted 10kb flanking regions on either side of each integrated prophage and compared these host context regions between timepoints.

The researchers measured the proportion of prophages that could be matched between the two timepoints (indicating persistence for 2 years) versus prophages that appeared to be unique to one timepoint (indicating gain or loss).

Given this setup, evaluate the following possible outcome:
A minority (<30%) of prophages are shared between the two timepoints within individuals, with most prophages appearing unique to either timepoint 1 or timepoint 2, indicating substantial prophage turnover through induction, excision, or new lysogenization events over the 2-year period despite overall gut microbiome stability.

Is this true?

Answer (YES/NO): NO